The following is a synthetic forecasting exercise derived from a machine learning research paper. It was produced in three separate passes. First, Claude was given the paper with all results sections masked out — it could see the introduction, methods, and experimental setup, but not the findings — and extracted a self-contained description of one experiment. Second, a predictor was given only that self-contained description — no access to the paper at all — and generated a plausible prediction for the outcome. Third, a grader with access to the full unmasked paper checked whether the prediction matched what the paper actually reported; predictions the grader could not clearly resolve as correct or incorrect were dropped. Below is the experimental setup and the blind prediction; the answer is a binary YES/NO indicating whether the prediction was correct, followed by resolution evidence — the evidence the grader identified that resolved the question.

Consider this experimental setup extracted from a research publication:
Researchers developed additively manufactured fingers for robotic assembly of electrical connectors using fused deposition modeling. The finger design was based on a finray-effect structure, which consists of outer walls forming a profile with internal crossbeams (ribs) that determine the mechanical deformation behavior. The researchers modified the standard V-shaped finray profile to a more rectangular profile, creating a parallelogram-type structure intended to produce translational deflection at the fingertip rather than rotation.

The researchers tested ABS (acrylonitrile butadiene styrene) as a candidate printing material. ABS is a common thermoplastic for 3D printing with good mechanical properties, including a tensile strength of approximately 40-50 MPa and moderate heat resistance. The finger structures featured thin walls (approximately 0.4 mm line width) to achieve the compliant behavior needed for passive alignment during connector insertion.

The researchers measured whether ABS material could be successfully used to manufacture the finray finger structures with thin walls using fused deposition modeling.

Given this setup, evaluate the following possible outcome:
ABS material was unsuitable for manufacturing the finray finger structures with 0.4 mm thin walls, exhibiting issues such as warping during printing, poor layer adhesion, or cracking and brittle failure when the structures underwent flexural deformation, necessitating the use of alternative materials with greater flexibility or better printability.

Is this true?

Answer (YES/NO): YES